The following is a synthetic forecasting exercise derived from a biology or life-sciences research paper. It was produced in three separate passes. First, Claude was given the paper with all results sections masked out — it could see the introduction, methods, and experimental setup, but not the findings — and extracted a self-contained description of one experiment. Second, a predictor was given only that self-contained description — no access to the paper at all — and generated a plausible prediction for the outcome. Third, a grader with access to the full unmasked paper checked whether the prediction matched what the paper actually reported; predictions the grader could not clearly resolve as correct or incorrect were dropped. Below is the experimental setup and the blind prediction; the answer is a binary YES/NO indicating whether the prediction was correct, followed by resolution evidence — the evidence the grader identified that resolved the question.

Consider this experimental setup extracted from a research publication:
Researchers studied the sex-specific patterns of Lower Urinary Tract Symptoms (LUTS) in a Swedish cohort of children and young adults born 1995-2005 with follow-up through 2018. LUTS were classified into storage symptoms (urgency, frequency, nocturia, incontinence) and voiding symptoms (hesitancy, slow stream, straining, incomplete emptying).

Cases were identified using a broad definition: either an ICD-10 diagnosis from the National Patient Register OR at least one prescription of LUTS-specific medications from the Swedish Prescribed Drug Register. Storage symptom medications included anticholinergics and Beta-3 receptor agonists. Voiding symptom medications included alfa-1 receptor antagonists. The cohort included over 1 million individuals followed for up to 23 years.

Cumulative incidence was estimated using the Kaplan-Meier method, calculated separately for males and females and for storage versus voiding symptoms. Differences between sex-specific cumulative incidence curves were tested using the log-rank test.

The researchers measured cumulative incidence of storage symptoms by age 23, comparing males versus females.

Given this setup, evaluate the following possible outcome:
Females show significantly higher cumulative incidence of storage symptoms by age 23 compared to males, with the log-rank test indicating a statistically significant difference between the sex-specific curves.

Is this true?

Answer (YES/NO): NO